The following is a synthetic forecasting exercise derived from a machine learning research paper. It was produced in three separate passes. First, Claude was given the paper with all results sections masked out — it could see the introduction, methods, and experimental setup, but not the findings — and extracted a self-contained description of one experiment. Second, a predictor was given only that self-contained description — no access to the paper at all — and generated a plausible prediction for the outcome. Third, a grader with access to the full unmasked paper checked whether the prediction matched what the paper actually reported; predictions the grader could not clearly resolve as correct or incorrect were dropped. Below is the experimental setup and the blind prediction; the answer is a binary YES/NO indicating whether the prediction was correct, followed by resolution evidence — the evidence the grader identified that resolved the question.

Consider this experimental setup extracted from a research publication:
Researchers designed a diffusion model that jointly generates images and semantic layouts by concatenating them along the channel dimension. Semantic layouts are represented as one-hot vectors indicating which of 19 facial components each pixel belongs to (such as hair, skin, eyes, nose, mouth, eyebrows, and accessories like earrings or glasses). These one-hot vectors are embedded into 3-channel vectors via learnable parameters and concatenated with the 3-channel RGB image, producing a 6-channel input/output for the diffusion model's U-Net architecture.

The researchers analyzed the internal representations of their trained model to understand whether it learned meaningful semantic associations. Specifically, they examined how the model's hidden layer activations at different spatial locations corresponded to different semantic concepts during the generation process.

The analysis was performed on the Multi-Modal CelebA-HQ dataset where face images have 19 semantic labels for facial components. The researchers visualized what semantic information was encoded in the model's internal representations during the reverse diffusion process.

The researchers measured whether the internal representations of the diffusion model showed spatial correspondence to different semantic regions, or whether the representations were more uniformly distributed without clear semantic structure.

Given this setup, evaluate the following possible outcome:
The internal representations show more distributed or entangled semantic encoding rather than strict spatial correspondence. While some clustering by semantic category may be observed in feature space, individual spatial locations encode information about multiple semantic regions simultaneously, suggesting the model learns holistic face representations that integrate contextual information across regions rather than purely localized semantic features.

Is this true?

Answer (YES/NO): NO